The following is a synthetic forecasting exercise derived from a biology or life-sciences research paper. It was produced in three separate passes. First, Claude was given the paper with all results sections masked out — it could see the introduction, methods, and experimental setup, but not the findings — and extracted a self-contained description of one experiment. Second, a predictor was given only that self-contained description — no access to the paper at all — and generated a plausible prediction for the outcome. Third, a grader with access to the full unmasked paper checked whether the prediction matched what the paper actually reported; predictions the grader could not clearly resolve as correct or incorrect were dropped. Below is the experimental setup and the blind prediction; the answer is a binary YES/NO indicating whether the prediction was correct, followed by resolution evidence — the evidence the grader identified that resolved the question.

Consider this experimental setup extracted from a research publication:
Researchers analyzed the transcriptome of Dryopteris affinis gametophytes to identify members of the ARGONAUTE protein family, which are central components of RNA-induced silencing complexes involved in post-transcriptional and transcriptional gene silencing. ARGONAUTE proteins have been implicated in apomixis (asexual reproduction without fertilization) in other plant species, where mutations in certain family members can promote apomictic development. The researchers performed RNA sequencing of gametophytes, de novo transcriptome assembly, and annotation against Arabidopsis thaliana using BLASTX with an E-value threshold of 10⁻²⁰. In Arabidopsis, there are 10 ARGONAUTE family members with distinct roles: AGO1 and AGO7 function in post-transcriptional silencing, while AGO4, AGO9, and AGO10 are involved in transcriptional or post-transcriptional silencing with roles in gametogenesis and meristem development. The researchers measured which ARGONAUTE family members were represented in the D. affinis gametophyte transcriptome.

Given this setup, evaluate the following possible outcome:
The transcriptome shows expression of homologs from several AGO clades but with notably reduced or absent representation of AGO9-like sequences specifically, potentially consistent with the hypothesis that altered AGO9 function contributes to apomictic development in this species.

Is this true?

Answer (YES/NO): NO